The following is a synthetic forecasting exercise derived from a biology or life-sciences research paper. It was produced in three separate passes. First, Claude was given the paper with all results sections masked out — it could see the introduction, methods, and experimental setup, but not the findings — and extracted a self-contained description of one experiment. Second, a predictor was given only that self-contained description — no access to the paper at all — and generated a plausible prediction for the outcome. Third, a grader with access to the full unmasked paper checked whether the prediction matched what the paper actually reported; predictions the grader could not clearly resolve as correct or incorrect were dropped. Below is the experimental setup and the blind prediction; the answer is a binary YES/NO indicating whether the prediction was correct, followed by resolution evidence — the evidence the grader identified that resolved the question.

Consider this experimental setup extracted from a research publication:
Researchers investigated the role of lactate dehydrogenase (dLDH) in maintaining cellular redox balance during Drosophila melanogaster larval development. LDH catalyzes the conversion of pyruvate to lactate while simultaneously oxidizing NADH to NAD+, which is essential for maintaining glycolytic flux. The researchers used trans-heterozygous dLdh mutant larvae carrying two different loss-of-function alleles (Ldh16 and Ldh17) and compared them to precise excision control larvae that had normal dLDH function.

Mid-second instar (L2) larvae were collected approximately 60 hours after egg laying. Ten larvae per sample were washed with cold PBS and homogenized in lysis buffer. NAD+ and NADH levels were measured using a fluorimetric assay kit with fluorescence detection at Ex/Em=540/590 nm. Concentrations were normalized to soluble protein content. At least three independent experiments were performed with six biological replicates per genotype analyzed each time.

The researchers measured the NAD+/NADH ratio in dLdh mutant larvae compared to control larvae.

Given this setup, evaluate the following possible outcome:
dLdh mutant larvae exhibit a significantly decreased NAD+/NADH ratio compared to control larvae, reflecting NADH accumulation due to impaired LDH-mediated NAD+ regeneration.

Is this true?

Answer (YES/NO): YES